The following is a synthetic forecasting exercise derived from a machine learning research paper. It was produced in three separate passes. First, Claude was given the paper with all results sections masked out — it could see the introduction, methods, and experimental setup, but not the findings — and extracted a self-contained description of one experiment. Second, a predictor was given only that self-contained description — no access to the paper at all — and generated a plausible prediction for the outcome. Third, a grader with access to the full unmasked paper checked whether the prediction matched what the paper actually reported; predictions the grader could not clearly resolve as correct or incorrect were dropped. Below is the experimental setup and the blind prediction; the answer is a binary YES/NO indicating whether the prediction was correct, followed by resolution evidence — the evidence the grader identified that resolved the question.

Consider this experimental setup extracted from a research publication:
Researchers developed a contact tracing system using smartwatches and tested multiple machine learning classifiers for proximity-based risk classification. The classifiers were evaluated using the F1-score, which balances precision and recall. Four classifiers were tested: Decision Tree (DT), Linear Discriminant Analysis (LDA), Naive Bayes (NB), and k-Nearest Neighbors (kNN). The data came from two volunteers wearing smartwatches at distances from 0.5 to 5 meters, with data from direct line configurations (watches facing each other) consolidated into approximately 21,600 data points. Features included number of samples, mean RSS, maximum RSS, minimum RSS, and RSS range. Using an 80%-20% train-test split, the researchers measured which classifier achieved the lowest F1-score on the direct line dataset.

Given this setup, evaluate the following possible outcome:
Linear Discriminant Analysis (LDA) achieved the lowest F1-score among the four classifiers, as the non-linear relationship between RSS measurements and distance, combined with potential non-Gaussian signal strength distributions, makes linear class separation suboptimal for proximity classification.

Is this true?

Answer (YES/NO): YES